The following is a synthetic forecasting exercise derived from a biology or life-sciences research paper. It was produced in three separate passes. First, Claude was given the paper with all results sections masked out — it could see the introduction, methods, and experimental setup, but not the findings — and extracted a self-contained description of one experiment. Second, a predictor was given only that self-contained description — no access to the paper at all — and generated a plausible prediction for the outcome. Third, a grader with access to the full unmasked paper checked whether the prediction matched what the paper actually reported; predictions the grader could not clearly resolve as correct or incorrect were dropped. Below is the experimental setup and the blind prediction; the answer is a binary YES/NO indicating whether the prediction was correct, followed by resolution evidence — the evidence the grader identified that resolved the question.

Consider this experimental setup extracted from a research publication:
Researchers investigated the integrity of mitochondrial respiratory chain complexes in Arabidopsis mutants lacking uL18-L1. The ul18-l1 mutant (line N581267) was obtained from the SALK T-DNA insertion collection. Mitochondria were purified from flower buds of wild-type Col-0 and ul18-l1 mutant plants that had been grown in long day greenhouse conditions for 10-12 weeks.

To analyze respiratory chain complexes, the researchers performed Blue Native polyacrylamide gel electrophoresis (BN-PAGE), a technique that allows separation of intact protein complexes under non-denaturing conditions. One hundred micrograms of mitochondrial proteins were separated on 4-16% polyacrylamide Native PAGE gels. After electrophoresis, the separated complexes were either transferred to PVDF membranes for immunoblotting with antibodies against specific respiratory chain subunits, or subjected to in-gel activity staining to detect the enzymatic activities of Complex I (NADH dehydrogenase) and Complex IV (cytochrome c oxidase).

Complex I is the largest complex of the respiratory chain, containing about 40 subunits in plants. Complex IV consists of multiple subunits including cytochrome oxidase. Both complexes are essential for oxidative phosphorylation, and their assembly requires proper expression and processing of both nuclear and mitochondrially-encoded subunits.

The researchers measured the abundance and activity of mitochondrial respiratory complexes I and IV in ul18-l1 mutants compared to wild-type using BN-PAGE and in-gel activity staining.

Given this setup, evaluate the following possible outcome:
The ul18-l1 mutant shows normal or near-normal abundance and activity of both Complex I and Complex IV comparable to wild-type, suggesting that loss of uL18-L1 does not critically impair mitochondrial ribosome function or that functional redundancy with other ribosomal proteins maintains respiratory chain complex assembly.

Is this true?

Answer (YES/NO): NO